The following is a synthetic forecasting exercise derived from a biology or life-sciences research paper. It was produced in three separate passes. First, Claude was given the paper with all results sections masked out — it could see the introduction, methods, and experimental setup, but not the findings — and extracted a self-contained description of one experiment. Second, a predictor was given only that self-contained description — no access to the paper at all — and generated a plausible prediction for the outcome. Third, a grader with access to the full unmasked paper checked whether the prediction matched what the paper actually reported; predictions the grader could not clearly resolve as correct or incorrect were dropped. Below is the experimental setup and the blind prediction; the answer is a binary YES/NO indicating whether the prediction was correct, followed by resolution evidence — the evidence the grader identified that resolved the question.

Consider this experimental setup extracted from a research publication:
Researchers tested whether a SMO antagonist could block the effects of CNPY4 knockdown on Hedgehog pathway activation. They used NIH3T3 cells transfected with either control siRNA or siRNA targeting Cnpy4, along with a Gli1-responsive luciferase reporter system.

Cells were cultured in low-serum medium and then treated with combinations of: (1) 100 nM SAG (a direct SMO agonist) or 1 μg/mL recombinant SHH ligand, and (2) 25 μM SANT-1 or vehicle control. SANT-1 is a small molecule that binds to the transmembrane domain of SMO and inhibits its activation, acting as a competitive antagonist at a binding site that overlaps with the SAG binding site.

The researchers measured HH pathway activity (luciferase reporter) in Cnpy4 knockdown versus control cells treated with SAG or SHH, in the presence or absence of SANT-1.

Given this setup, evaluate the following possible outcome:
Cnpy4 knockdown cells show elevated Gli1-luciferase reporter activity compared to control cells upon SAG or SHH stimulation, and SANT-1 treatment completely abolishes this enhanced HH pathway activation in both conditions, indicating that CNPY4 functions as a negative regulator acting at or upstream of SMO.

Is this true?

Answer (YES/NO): NO